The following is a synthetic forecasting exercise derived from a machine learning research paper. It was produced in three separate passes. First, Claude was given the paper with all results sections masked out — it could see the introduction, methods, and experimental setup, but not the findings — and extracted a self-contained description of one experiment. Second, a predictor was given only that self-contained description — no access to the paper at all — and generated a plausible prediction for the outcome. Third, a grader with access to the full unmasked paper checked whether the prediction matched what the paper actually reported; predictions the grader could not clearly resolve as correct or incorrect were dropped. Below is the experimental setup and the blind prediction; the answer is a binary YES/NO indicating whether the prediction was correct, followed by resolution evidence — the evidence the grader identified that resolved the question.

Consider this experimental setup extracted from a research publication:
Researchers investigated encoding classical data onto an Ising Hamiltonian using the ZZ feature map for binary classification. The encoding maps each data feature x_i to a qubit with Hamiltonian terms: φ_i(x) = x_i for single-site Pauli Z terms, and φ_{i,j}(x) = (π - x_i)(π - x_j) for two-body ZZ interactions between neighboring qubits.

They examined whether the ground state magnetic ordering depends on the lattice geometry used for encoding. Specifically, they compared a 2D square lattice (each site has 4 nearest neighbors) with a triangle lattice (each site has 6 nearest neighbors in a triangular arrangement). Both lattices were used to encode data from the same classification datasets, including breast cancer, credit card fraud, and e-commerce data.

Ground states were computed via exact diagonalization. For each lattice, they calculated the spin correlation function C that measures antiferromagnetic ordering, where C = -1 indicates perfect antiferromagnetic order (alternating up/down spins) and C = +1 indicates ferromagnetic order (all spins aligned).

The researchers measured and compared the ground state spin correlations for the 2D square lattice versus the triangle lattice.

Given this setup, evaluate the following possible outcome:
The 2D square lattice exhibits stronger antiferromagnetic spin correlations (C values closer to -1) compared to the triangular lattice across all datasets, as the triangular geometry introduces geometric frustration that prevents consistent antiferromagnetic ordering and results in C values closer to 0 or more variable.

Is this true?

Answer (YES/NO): YES